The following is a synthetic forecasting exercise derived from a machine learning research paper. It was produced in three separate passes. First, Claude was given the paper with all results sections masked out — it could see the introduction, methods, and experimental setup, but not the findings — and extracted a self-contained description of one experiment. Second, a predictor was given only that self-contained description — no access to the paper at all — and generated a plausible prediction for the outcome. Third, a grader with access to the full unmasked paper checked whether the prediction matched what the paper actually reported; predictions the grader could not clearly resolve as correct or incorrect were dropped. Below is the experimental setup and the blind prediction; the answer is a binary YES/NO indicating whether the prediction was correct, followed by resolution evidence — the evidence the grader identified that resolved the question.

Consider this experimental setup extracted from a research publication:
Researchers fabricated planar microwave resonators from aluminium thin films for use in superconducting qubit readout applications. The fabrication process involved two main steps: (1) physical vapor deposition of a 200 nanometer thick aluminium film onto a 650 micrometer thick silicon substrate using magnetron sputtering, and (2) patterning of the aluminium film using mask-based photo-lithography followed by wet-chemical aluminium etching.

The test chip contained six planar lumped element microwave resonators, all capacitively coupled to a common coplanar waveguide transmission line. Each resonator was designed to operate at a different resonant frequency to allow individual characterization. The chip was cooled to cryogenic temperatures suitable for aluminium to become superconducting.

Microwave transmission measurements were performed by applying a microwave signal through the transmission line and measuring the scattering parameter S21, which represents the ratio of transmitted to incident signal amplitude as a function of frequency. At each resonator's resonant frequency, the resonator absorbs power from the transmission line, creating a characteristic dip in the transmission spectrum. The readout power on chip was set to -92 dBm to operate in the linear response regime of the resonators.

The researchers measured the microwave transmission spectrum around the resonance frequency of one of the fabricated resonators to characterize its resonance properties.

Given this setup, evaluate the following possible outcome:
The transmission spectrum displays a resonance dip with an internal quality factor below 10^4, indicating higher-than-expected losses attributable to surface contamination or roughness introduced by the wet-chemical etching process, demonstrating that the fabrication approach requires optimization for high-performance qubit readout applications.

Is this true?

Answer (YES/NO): NO